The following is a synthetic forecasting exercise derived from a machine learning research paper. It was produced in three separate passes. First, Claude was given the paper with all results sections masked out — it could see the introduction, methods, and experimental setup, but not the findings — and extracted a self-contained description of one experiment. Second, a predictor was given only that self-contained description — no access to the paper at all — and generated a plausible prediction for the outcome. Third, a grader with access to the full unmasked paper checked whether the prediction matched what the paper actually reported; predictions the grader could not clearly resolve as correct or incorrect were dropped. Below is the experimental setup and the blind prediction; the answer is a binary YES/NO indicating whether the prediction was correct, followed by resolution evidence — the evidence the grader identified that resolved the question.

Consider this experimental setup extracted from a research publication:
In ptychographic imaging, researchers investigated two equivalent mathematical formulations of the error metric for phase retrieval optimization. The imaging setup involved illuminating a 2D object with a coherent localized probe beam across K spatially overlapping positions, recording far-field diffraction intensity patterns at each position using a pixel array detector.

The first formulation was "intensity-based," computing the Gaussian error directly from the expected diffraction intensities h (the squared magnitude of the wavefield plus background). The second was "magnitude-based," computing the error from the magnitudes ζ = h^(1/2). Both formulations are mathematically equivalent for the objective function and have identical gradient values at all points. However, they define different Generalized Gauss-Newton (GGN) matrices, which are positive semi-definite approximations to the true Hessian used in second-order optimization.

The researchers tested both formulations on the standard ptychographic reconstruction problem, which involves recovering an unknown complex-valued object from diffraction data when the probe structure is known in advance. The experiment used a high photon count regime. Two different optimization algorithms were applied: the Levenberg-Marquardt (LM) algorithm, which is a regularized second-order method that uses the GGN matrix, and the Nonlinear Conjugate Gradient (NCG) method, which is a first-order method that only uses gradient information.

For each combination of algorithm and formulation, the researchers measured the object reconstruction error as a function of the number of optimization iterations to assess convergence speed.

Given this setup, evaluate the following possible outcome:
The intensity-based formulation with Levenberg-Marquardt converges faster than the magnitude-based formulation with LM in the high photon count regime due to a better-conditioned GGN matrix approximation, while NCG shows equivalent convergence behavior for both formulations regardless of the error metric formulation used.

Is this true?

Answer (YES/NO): NO